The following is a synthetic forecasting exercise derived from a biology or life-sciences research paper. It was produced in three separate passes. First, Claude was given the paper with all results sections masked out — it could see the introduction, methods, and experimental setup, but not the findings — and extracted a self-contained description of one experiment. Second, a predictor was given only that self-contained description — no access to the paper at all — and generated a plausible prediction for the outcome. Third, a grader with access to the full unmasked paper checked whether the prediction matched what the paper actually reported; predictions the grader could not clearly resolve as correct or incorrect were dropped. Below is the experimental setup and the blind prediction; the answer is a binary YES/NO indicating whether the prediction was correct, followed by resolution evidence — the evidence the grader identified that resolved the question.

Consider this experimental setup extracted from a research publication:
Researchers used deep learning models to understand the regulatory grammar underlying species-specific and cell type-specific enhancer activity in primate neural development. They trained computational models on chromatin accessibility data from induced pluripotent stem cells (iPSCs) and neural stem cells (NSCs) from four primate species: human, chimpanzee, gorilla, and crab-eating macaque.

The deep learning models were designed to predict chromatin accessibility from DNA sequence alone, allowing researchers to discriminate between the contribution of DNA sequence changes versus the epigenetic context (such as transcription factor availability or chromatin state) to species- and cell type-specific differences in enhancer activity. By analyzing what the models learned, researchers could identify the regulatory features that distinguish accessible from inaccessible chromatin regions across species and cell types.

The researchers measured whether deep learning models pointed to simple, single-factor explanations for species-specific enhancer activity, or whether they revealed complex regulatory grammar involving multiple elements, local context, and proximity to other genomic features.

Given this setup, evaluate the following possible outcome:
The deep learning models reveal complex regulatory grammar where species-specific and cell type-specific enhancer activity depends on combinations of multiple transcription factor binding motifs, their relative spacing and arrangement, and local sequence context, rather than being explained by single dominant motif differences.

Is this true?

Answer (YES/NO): YES